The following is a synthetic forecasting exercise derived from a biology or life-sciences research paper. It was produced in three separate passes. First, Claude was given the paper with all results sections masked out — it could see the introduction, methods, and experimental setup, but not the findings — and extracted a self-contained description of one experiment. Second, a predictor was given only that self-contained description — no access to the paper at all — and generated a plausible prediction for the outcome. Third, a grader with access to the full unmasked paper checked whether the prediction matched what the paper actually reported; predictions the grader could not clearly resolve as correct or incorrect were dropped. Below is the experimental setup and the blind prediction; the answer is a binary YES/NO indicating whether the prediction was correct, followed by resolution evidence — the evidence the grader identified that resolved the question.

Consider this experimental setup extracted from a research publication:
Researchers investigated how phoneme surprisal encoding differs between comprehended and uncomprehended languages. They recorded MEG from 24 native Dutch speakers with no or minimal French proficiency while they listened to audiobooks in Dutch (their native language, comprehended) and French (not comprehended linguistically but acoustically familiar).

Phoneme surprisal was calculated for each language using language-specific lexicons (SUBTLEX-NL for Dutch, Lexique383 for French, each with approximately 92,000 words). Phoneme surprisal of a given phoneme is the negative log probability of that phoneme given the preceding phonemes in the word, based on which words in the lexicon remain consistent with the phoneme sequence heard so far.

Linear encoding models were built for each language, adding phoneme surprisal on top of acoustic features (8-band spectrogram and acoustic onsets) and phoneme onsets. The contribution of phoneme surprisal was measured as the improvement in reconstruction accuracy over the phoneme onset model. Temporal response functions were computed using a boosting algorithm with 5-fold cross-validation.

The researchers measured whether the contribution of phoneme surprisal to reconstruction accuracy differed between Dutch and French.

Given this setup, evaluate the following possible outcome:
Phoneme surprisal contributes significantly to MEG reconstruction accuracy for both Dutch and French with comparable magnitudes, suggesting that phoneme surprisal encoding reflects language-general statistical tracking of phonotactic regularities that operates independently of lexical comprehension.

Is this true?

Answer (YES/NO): NO